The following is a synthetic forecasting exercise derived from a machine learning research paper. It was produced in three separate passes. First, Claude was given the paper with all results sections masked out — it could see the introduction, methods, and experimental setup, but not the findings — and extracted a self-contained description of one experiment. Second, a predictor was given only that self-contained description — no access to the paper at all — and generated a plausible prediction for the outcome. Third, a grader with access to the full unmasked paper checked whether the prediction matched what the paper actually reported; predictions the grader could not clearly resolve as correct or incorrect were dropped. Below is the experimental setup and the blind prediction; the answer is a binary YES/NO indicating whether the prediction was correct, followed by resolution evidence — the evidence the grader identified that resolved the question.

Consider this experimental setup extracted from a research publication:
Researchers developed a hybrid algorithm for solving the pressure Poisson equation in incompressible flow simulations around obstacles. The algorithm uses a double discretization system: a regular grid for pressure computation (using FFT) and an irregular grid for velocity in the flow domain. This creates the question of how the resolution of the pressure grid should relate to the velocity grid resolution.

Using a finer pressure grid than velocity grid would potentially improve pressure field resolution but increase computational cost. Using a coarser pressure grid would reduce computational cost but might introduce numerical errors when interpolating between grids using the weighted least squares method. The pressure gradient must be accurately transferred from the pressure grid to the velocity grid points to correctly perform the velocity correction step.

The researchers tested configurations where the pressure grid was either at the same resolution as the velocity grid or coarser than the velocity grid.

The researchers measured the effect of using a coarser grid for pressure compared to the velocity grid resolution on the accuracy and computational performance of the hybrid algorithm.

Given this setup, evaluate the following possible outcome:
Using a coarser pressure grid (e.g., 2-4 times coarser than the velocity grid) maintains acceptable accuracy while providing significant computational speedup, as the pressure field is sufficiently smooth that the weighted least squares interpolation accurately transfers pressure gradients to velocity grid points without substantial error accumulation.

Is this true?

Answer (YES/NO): NO